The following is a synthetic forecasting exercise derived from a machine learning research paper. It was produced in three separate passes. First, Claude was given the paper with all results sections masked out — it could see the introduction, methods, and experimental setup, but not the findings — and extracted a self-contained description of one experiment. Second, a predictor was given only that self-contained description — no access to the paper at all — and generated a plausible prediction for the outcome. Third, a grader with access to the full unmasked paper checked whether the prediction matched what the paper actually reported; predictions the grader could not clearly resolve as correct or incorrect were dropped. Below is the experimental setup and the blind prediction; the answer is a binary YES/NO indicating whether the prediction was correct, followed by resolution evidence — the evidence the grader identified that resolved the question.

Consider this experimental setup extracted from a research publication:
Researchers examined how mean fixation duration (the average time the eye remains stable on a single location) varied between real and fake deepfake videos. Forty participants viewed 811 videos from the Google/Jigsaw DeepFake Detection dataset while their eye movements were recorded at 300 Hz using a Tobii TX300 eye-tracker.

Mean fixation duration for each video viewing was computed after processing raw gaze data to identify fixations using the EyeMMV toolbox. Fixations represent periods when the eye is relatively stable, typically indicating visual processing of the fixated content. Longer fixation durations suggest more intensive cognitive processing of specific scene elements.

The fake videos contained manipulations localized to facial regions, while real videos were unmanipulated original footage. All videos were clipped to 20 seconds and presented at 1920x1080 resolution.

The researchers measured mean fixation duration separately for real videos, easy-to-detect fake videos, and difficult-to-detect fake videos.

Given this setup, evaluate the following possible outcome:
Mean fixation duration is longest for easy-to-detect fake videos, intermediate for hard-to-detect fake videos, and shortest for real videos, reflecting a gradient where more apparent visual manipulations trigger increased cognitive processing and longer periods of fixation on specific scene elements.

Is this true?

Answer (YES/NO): NO